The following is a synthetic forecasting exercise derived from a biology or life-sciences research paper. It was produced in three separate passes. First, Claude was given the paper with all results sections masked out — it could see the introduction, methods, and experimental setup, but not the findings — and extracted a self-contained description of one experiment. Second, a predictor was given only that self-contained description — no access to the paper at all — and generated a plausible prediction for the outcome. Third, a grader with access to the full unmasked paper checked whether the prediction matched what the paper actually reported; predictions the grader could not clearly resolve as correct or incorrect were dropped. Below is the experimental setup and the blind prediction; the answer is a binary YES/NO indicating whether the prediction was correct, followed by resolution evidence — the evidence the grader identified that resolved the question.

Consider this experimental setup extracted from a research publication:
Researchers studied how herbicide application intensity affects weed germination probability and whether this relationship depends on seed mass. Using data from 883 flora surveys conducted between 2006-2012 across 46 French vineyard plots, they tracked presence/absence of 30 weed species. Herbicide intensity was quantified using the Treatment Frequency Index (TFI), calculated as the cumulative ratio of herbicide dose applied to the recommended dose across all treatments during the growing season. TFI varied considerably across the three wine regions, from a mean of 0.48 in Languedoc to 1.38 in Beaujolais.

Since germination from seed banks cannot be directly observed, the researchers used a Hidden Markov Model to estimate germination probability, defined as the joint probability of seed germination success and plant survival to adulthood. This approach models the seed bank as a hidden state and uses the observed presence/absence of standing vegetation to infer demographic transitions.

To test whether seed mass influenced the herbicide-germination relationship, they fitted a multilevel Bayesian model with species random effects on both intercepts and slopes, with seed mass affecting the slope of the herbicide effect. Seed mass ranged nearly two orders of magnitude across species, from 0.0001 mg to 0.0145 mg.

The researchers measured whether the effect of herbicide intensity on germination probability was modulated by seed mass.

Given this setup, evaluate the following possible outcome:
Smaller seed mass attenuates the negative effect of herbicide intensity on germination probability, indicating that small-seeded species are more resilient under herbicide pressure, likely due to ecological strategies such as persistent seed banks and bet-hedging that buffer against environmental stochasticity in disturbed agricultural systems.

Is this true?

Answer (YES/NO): NO